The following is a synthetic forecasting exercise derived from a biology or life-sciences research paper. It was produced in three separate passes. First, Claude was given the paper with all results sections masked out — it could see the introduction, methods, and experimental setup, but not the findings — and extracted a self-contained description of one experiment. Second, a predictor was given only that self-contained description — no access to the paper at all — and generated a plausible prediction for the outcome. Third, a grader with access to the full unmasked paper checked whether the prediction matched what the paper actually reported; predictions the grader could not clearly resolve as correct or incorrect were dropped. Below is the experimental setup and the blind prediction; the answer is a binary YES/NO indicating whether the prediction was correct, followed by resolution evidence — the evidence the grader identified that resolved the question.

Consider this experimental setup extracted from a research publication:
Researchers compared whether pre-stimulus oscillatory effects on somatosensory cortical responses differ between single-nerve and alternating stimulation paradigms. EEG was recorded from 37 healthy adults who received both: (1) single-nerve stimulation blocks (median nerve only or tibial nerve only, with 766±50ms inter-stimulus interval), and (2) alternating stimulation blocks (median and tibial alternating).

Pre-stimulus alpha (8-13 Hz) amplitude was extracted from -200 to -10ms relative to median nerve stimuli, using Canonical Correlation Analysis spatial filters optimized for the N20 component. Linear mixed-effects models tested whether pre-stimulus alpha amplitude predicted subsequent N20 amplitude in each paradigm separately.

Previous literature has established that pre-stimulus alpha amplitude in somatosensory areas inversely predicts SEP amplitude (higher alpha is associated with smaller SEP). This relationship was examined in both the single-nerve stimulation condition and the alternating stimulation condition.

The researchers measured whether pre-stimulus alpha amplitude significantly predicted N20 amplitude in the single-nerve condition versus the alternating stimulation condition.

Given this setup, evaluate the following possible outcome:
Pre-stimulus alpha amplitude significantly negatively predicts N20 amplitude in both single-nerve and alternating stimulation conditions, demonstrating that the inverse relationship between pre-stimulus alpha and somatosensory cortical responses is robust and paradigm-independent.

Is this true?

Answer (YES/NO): YES